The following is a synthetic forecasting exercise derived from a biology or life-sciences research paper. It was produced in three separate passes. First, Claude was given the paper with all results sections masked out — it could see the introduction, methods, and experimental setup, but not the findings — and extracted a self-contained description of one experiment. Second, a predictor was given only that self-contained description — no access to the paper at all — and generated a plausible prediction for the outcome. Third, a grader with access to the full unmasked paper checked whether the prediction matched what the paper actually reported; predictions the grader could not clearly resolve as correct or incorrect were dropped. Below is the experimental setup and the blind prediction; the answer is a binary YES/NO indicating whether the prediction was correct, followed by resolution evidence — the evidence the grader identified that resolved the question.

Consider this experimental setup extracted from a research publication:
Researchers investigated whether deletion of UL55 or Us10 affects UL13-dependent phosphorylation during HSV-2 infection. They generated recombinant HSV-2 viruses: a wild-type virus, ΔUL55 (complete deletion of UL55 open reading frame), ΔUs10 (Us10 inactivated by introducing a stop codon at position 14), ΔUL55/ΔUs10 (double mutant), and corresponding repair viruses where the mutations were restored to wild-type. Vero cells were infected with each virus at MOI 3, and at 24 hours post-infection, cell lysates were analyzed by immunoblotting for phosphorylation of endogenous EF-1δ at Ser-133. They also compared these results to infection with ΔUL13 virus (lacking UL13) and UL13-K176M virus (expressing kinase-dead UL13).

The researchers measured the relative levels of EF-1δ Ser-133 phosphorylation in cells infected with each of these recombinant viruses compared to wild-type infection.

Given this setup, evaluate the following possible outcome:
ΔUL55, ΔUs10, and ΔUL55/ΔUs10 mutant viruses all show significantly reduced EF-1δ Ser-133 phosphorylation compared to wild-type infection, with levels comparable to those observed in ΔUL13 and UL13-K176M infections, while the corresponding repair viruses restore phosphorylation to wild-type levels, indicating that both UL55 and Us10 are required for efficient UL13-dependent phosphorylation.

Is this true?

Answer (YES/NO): NO